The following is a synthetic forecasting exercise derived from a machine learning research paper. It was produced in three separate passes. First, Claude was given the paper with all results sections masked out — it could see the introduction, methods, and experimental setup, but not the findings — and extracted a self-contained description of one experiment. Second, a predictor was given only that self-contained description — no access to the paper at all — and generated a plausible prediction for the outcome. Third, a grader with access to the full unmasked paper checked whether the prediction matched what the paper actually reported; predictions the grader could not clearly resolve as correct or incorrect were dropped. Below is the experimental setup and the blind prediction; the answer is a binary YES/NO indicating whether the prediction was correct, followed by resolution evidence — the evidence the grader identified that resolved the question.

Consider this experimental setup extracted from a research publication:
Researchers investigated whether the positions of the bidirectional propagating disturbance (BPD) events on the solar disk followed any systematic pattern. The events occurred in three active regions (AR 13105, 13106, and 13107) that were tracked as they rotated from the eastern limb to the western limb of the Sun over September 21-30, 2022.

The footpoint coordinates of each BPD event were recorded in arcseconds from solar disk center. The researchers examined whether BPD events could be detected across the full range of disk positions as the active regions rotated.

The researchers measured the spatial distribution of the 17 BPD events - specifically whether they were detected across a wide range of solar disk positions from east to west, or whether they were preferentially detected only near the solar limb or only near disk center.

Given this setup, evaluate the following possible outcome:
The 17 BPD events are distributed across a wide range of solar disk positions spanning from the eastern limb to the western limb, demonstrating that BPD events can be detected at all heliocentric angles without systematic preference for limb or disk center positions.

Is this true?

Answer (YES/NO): YES